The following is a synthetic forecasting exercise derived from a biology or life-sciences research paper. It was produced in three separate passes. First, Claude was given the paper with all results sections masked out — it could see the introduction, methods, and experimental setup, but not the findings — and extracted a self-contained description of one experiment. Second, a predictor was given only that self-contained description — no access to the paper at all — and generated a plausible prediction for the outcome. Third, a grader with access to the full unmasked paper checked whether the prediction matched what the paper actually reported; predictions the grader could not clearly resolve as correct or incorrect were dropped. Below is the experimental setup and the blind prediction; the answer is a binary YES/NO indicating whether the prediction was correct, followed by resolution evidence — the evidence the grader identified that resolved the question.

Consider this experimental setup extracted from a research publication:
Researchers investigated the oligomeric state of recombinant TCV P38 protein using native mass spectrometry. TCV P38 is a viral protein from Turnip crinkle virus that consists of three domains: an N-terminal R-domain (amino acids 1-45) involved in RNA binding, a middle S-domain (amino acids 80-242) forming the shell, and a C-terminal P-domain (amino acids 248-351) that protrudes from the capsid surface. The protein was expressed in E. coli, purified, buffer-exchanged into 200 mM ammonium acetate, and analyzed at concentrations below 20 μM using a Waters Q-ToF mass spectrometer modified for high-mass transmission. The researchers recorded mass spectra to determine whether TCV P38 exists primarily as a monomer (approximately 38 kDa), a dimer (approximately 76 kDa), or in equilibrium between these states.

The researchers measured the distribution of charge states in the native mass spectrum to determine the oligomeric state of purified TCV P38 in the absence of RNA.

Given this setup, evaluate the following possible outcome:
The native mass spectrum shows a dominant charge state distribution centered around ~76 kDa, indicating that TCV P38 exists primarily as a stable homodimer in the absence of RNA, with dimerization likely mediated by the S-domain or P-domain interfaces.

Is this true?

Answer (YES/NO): NO